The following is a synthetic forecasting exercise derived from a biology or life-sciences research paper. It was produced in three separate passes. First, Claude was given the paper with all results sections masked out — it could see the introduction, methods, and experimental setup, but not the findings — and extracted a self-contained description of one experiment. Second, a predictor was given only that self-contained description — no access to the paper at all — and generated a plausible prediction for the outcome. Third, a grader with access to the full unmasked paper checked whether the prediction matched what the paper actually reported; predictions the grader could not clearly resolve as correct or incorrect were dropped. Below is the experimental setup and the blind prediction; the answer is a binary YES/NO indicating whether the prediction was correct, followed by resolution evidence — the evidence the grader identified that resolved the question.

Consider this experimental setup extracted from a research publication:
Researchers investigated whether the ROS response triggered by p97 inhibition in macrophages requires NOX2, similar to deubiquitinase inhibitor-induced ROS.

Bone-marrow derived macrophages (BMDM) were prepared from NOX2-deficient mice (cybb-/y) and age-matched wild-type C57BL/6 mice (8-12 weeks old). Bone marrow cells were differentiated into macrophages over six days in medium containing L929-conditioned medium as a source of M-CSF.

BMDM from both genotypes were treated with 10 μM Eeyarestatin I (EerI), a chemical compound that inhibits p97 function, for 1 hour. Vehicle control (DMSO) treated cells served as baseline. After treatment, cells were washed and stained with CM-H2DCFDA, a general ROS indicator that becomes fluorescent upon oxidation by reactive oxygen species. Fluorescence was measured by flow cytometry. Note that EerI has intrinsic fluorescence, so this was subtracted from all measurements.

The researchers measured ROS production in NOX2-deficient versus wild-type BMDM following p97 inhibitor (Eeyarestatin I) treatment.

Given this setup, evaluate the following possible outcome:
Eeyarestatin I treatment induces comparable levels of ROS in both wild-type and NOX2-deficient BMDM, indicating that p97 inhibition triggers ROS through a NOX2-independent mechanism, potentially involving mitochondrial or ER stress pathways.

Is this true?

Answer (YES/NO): NO